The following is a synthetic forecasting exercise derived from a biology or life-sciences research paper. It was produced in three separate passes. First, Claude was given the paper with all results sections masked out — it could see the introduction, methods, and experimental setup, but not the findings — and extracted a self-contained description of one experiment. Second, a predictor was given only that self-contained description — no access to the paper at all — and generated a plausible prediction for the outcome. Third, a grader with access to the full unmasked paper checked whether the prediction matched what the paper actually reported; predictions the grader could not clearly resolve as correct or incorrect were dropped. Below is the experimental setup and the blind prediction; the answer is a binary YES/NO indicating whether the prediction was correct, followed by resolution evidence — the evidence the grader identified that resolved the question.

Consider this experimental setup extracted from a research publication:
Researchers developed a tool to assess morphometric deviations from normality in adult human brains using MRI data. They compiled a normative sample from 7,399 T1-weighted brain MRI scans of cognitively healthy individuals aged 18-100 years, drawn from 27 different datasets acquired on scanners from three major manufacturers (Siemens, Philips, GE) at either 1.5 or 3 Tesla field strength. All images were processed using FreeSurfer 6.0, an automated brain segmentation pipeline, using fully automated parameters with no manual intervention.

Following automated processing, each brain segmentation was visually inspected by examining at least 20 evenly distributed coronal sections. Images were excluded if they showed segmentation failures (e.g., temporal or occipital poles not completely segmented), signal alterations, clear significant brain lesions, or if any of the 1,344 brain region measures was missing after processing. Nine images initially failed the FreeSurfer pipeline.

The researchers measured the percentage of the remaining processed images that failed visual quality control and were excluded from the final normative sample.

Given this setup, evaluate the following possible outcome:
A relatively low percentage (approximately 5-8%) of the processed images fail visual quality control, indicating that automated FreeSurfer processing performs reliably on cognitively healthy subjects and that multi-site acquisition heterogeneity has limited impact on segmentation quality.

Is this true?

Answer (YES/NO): YES